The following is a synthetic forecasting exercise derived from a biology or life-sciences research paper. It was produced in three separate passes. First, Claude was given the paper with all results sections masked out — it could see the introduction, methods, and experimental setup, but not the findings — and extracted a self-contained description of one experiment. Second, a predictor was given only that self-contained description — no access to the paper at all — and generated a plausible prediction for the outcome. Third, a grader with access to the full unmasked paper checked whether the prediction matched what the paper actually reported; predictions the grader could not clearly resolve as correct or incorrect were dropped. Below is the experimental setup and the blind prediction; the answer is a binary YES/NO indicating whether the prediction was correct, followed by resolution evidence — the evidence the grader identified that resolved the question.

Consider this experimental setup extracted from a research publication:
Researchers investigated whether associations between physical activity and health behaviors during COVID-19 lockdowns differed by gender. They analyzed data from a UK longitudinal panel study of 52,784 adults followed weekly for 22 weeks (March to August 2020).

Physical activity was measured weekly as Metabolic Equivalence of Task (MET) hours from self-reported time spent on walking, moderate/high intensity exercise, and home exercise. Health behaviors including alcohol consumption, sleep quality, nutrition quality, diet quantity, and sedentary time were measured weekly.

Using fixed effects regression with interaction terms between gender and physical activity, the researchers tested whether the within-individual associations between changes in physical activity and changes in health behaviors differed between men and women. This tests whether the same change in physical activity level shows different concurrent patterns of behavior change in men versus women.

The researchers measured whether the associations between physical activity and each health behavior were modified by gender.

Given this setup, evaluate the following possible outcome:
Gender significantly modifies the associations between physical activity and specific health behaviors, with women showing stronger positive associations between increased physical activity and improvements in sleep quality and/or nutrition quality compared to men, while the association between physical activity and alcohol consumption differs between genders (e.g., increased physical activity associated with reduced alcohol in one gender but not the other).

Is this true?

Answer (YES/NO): NO